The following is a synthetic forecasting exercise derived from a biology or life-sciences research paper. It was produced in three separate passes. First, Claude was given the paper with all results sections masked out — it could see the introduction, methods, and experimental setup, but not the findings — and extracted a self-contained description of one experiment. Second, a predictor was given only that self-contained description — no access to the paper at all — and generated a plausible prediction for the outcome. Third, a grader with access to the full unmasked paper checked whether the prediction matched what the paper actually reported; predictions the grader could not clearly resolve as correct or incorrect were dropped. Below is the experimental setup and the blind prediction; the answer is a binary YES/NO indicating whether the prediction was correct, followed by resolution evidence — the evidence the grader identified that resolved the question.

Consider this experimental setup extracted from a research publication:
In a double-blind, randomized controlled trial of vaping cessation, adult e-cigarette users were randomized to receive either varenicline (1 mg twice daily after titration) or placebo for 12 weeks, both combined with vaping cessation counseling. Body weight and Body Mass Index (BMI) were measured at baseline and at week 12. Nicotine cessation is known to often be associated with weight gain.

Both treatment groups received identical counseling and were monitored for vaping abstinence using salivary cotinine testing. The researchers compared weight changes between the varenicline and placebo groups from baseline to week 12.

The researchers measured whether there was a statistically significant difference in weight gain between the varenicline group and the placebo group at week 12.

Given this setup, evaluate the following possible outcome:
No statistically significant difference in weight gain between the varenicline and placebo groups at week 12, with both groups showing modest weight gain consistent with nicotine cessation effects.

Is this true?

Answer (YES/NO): NO